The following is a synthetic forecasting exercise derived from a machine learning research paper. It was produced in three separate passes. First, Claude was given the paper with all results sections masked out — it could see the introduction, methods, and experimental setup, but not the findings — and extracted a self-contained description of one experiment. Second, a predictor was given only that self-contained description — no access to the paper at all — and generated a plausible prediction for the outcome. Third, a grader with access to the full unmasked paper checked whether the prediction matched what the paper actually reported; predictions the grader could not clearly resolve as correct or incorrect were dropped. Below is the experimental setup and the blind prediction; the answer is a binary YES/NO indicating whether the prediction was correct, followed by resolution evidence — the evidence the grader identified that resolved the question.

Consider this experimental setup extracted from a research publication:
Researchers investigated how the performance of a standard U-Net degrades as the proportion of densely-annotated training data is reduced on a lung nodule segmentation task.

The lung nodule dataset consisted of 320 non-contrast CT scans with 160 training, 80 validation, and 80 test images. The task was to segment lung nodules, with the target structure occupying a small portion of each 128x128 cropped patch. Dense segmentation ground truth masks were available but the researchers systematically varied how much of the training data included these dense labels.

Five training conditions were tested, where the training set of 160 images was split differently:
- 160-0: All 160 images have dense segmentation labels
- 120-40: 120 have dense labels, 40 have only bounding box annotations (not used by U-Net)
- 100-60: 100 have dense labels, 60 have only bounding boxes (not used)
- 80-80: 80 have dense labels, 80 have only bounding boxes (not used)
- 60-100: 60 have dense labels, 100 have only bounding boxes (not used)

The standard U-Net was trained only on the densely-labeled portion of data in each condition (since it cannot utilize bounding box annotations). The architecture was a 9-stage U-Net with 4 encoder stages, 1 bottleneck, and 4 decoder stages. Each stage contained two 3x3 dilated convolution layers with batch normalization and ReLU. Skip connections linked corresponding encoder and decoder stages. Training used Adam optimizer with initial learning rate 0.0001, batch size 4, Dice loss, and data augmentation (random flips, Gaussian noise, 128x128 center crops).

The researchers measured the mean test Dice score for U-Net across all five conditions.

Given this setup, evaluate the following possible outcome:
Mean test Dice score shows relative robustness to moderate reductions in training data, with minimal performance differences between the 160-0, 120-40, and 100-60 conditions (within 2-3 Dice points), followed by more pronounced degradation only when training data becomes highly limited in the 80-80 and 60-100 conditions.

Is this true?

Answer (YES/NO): NO